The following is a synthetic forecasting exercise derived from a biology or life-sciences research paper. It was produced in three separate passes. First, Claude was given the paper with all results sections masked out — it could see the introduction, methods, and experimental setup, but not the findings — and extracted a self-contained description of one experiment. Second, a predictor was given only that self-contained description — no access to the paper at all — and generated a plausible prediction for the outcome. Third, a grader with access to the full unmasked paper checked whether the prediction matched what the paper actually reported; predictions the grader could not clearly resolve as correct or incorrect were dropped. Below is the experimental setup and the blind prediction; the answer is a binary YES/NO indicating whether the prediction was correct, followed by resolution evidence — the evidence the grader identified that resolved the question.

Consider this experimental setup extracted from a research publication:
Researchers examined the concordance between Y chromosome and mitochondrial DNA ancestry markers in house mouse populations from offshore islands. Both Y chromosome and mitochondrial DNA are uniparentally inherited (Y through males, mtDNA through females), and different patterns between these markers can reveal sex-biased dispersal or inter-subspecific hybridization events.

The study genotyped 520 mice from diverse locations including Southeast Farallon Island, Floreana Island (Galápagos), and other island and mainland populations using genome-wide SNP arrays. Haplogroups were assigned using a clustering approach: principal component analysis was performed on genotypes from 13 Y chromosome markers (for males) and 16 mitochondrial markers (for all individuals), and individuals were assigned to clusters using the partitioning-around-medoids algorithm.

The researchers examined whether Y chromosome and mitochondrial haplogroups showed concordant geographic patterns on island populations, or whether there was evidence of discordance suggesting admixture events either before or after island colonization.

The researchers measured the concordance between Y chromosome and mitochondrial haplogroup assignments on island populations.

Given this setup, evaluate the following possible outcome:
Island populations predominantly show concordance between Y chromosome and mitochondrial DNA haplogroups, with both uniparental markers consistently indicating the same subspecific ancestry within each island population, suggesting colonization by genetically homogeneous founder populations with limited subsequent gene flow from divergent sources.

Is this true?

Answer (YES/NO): NO